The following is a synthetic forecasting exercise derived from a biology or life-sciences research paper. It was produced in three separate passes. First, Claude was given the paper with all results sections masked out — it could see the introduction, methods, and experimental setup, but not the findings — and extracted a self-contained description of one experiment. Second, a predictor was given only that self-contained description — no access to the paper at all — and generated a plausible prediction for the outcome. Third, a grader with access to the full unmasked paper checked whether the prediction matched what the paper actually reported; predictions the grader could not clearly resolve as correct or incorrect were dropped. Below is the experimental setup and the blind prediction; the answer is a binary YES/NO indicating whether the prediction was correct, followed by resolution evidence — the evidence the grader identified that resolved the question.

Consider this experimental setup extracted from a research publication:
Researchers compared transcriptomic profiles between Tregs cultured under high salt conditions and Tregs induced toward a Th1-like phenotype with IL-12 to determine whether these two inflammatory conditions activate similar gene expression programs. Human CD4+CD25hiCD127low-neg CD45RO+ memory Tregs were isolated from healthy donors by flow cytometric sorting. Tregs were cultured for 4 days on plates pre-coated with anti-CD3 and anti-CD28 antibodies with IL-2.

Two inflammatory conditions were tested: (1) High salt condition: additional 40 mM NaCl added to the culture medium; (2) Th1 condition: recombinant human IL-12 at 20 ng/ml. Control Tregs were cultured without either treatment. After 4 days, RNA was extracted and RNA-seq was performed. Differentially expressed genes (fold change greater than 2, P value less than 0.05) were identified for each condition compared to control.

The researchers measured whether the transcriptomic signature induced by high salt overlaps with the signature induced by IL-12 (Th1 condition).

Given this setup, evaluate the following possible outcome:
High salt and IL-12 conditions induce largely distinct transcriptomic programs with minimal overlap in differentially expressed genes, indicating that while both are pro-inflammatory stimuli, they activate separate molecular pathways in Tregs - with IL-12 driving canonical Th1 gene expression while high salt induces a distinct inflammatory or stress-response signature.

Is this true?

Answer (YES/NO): NO